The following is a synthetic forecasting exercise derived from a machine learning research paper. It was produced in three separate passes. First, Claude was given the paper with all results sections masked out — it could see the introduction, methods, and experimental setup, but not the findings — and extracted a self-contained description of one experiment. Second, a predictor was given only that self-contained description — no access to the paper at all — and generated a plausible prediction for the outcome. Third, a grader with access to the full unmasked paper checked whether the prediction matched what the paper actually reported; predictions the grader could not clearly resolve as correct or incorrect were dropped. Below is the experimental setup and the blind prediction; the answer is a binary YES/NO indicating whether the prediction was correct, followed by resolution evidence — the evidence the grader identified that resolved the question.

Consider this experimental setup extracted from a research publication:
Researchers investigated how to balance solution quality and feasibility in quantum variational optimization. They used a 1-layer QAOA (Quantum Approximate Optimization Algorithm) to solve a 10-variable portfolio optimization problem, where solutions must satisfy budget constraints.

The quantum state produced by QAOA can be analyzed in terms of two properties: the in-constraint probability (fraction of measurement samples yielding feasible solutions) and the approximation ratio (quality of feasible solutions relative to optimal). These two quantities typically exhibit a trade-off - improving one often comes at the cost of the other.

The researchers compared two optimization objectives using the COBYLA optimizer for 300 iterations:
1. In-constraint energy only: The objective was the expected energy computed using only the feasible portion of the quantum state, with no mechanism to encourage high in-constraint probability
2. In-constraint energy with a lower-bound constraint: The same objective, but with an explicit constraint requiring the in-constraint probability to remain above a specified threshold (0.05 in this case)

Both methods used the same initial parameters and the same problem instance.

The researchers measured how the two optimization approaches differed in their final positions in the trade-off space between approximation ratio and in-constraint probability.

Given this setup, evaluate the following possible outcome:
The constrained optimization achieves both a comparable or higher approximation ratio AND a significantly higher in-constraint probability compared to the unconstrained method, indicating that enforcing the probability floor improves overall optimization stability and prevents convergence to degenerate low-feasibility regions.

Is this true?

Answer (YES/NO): NO